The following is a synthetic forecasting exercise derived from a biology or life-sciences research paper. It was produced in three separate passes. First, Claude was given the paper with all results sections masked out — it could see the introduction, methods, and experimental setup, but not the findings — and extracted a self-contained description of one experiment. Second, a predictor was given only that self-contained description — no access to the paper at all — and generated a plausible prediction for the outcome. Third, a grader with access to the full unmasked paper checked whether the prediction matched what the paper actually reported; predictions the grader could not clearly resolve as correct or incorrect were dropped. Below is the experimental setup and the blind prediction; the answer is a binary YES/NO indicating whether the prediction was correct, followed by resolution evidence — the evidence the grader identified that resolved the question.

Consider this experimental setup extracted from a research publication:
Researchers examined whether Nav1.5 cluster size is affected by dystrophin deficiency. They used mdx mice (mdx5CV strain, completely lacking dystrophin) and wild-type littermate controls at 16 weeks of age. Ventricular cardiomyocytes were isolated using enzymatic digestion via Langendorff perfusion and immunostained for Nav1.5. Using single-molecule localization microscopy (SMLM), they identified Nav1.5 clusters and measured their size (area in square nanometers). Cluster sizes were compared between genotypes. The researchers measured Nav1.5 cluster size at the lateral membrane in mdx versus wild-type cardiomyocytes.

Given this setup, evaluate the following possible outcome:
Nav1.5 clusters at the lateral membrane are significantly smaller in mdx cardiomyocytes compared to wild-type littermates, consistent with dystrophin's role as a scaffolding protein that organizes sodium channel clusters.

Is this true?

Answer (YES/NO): NO